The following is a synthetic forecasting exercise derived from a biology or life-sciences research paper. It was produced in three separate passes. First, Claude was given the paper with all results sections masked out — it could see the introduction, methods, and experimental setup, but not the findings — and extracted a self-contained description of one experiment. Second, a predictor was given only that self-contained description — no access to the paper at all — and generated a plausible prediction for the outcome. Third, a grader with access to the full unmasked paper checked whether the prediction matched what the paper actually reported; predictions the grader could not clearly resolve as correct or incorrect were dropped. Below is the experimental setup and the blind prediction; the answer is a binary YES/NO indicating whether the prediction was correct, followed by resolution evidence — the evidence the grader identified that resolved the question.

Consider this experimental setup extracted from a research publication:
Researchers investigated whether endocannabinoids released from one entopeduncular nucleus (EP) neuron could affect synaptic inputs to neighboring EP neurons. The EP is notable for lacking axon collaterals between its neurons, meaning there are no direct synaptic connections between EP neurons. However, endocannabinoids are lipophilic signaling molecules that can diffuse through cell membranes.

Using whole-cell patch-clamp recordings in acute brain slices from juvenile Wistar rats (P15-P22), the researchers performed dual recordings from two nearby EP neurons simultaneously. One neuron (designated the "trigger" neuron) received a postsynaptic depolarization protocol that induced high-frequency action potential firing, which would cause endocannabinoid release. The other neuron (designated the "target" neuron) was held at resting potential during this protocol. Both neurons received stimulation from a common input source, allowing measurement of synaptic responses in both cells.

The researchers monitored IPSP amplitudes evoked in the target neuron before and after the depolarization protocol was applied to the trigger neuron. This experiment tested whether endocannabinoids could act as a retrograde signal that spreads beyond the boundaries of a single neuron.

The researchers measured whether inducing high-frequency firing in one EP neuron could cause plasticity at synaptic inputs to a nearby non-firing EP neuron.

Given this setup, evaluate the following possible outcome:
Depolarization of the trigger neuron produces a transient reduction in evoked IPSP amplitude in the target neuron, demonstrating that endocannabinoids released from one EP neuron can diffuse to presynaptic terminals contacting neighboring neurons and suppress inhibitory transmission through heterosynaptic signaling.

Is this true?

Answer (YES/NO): NO